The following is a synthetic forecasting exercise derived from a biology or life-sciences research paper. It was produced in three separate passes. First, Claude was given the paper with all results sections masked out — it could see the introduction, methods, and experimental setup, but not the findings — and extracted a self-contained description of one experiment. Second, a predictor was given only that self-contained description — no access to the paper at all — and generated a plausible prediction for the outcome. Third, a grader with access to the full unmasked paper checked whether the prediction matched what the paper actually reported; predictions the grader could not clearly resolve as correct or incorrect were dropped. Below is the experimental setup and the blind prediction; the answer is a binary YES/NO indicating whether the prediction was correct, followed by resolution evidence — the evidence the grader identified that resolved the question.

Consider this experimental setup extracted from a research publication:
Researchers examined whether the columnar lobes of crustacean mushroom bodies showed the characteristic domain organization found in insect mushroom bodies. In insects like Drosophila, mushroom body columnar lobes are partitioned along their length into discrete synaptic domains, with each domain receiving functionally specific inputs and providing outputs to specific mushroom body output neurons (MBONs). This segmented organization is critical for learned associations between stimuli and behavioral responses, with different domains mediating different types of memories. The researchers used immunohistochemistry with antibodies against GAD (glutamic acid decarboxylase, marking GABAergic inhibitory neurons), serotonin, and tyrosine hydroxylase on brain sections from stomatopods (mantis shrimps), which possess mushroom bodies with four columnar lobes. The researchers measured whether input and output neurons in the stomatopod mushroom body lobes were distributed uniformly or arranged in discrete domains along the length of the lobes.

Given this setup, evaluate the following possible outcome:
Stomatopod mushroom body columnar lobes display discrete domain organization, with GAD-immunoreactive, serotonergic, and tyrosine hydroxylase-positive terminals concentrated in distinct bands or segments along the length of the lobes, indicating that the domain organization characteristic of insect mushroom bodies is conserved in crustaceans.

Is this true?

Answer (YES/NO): YES